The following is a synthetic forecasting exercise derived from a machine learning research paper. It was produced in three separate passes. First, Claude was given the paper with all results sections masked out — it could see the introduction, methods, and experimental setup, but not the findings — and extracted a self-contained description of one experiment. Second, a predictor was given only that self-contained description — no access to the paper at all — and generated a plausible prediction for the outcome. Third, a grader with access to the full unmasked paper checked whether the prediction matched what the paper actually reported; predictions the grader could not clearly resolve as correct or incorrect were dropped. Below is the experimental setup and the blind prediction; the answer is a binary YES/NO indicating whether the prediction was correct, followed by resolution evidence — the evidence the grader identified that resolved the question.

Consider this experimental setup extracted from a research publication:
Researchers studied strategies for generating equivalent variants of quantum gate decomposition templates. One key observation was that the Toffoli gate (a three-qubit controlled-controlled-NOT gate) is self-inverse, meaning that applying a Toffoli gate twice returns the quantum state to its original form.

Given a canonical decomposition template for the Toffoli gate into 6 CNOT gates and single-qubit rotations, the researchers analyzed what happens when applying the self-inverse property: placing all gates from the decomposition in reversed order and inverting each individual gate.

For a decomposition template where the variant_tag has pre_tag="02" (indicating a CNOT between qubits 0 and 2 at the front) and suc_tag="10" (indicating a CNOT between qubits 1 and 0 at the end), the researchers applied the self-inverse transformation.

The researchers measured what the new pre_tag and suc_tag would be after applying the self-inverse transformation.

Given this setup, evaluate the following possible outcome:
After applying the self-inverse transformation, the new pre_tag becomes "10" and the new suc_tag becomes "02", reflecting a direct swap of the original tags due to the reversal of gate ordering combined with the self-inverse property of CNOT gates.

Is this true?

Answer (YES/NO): YES